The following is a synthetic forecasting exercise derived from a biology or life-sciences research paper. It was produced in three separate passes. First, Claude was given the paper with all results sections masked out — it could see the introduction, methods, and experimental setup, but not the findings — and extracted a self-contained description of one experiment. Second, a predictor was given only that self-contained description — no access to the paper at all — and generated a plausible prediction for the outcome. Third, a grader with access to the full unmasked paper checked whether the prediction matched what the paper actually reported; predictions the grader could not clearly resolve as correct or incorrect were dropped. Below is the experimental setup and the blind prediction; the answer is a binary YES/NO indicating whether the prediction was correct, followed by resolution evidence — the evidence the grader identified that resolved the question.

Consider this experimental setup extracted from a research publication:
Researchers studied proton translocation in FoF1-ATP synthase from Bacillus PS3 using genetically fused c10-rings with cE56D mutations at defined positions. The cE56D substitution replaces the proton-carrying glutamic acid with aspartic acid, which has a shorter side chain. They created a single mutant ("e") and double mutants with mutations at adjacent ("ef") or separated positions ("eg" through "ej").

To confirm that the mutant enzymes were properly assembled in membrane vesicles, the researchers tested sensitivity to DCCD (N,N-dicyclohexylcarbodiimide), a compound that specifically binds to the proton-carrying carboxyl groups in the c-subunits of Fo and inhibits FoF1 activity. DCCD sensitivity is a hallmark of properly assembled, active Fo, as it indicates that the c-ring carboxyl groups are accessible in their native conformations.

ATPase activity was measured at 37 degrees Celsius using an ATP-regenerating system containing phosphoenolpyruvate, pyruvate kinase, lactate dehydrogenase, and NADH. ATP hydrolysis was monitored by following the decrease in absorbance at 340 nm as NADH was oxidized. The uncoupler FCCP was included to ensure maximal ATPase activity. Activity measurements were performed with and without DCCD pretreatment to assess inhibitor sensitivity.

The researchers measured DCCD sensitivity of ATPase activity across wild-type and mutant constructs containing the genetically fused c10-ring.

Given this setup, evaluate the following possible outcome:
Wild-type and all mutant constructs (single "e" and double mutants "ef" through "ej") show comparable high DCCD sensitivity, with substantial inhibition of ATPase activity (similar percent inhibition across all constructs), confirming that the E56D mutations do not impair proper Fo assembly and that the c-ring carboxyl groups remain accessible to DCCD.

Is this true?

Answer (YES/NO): NO